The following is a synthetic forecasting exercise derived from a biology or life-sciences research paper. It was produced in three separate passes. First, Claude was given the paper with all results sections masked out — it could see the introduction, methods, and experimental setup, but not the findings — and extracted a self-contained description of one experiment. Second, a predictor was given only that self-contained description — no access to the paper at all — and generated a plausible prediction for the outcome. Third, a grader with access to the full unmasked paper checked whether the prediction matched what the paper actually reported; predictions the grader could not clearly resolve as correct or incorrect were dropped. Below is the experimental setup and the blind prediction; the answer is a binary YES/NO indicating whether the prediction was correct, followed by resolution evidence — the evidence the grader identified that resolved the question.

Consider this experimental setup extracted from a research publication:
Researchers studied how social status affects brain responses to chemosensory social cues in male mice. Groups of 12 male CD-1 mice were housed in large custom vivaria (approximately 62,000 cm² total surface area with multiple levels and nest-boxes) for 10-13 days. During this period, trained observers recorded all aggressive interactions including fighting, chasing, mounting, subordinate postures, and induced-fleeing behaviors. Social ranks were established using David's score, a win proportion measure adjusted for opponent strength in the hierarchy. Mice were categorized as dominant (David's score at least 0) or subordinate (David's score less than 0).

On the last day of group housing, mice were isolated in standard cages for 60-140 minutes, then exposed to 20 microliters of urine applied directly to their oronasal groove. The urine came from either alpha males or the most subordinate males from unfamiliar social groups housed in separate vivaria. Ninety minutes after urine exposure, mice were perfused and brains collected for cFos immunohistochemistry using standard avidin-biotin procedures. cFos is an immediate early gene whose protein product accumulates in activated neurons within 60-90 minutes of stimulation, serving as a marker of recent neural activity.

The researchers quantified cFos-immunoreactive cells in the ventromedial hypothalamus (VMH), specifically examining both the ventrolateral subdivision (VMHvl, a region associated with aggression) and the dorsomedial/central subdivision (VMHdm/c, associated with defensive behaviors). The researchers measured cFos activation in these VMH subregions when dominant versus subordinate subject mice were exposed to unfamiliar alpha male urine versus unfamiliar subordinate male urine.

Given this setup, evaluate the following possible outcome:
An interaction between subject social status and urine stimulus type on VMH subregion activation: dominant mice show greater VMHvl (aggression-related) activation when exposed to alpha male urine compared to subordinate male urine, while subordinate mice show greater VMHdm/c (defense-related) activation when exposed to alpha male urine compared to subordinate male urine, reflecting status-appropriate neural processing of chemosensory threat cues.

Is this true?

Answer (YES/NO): NO